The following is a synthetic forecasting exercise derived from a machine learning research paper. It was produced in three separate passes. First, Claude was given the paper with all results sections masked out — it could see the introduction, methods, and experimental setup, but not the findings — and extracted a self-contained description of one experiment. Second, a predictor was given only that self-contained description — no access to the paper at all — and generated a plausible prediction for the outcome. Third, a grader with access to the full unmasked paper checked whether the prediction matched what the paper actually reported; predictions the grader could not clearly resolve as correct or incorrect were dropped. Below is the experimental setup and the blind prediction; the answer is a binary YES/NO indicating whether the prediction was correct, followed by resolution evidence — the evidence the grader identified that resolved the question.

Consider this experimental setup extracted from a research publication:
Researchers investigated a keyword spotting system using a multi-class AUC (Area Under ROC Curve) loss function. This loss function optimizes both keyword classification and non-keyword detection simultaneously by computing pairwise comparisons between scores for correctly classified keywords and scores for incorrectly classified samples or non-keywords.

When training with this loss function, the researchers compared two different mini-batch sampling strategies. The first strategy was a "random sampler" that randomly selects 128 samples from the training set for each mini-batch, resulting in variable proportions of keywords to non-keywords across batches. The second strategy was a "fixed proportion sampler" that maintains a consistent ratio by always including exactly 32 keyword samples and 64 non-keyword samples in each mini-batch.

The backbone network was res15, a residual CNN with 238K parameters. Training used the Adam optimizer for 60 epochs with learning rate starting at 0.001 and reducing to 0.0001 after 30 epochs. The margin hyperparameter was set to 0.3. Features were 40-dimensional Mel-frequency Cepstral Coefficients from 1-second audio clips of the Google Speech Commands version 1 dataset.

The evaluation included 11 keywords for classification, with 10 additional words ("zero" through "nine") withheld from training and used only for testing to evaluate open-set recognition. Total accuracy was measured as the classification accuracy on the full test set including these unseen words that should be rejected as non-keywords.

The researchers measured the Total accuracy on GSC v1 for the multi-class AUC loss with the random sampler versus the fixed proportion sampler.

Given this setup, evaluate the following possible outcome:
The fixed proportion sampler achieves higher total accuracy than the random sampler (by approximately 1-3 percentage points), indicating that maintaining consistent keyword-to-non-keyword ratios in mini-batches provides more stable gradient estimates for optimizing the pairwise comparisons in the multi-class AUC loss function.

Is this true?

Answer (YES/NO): NO